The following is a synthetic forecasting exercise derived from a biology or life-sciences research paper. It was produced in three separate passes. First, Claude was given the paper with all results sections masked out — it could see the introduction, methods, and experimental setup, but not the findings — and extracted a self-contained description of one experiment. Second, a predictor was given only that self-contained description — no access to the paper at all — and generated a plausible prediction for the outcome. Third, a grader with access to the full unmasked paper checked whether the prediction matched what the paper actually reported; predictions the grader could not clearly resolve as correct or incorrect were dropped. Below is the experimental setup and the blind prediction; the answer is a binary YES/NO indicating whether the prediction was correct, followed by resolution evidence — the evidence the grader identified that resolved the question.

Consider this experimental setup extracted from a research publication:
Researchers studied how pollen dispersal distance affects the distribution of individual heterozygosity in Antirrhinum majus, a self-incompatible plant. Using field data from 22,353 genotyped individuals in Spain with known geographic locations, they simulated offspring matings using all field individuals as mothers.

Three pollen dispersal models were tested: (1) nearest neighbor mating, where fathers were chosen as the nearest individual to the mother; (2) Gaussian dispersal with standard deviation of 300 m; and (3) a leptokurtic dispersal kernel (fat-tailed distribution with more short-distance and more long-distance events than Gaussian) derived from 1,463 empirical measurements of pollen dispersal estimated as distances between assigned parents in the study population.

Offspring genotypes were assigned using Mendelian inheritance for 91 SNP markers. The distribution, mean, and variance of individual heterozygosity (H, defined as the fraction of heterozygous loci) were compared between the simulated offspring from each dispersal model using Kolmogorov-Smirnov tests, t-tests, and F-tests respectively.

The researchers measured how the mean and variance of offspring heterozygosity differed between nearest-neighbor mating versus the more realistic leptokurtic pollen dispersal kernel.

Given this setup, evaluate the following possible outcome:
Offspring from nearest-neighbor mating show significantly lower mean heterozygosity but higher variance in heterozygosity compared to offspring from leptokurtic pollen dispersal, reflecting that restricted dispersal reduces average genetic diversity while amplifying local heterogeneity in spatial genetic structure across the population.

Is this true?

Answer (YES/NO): YES